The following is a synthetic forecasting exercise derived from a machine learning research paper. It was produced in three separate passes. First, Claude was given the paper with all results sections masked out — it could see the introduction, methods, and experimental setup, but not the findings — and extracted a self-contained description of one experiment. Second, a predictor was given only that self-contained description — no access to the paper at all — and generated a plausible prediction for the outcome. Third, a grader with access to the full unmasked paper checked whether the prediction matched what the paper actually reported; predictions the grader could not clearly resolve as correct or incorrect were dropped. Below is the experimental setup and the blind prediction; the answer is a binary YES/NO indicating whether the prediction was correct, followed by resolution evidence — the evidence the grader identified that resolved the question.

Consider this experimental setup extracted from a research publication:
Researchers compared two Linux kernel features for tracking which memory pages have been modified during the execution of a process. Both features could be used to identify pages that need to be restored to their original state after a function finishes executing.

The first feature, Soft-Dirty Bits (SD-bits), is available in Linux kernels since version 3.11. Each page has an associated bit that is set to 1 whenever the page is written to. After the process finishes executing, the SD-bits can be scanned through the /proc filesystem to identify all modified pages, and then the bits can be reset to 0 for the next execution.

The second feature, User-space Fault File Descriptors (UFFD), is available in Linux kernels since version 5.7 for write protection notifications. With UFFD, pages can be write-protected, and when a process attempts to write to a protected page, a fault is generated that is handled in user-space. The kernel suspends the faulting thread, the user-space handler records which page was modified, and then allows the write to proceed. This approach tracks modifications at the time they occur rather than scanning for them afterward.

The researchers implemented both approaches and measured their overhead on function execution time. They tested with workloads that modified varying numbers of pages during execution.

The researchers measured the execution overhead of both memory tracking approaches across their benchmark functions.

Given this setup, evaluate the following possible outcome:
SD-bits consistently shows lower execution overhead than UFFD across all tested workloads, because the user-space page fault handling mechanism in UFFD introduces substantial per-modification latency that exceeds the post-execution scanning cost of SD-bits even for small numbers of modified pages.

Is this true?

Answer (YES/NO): NO